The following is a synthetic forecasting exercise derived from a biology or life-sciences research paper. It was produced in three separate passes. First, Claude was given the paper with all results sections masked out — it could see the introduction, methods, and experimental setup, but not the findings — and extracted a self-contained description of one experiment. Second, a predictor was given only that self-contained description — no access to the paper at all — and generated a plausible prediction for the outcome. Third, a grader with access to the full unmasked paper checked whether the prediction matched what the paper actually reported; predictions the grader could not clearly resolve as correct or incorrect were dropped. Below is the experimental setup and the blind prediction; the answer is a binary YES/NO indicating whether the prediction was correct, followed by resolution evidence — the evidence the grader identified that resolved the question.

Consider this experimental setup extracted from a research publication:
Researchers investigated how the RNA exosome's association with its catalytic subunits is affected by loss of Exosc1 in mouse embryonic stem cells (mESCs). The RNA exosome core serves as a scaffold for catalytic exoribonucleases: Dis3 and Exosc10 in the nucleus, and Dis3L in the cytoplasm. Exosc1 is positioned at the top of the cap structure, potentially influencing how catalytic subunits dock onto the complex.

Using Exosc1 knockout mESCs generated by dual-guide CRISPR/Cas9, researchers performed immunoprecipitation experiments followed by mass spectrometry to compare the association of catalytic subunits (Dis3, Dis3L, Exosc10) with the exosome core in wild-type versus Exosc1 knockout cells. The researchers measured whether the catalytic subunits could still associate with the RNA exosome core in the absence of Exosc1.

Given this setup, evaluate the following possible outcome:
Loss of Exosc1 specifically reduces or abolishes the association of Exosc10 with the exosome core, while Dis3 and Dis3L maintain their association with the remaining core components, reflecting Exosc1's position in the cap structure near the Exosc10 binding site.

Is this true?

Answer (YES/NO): YES